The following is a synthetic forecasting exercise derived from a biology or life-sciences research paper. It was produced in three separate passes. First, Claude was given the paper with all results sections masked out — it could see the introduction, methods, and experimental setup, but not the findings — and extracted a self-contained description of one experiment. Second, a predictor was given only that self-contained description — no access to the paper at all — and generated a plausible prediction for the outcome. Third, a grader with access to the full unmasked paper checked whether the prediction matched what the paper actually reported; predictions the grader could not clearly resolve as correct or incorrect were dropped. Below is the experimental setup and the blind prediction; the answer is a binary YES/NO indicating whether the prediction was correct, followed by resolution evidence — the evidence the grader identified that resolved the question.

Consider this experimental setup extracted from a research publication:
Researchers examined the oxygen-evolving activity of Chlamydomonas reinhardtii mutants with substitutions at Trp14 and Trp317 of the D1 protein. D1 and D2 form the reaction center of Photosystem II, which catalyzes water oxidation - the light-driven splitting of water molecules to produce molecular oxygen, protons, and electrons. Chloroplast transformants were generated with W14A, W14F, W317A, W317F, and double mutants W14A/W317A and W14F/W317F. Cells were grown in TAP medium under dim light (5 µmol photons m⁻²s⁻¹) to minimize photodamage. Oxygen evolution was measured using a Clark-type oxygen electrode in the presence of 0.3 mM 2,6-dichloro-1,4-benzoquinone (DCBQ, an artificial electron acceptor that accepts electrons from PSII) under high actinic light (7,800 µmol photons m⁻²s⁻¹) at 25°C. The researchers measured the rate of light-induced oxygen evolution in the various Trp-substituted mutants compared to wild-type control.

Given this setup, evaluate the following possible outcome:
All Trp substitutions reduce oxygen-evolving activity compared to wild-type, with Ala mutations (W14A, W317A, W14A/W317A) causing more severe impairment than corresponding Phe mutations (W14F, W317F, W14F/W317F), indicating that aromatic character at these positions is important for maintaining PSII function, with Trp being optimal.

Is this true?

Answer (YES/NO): NO